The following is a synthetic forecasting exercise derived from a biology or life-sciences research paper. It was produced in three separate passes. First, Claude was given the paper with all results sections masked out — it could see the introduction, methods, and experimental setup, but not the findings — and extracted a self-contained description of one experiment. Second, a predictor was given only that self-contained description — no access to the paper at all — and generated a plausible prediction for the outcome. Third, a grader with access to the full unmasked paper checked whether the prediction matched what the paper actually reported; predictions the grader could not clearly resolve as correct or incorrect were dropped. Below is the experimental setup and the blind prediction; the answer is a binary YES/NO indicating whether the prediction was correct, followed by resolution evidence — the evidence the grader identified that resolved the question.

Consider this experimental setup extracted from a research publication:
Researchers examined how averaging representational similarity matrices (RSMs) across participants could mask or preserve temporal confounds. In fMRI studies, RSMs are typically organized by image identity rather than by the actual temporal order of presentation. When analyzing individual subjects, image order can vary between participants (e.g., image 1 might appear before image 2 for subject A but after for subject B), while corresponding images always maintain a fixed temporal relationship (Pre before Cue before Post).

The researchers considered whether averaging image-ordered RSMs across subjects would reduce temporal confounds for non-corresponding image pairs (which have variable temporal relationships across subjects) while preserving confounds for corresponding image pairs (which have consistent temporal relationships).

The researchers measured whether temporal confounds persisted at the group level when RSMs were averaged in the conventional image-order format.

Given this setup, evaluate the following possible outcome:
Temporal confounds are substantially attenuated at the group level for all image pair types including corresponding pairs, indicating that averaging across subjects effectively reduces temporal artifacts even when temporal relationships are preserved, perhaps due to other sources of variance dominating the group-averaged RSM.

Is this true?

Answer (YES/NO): NO